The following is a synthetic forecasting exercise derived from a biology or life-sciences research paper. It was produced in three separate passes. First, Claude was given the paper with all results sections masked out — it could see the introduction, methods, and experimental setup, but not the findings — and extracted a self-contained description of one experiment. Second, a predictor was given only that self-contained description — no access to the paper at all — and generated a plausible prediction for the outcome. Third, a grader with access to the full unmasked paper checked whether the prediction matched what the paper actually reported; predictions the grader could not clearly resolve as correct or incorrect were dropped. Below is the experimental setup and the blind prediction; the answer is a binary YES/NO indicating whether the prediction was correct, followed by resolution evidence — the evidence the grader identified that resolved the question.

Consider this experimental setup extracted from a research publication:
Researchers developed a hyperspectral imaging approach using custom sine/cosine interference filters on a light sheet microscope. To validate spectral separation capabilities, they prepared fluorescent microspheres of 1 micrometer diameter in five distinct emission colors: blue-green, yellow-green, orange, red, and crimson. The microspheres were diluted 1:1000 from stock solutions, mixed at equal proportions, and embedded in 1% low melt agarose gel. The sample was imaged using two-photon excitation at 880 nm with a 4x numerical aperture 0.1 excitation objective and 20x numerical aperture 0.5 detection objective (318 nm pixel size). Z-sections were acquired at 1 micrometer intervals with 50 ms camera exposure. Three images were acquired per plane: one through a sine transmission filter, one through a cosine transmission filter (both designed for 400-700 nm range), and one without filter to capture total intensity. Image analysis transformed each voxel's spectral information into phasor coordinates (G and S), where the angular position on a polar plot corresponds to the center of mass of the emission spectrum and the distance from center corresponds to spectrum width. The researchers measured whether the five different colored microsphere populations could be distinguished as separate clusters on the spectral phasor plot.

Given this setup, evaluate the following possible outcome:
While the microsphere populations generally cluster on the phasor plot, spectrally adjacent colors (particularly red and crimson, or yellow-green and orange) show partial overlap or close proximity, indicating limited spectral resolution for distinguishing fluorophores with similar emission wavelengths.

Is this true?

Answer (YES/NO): NO